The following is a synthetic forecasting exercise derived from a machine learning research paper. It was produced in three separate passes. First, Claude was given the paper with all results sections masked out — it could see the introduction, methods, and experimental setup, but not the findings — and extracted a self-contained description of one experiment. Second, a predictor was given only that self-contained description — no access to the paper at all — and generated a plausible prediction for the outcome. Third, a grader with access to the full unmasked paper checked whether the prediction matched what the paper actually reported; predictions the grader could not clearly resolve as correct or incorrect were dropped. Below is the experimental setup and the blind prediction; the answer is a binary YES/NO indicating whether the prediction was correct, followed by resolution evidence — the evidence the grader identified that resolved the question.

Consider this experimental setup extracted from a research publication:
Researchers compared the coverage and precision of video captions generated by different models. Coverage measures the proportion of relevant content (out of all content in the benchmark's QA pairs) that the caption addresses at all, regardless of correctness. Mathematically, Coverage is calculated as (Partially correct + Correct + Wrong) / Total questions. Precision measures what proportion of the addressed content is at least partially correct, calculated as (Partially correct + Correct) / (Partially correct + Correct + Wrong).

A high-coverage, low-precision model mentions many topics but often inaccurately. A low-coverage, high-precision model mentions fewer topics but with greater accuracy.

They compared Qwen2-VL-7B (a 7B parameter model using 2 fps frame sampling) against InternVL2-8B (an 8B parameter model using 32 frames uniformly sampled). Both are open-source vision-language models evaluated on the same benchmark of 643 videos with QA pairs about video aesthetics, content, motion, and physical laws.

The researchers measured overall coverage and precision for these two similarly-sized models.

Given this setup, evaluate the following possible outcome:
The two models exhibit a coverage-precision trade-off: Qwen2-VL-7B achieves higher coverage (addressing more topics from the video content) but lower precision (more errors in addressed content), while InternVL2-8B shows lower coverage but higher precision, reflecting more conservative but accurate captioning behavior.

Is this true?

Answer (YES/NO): NO